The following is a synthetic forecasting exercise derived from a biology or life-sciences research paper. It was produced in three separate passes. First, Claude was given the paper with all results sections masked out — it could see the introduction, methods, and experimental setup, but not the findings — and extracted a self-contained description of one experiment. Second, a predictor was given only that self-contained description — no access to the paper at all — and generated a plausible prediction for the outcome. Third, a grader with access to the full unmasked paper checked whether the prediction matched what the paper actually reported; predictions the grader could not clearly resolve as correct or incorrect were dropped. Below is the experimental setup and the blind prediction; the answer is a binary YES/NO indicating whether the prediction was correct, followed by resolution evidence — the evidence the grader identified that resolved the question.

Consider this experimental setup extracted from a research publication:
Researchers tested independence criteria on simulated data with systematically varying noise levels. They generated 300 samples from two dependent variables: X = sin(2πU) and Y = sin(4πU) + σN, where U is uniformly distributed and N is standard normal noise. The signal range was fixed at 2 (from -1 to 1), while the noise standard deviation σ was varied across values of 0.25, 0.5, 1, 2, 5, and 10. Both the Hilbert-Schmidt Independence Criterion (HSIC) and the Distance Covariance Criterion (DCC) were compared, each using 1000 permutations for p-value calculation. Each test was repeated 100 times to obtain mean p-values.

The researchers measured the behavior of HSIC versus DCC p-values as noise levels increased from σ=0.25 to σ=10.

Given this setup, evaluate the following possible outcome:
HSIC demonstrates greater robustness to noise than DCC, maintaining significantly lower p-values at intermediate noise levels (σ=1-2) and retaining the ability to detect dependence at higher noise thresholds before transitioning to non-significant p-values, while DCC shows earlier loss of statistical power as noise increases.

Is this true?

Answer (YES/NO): NO